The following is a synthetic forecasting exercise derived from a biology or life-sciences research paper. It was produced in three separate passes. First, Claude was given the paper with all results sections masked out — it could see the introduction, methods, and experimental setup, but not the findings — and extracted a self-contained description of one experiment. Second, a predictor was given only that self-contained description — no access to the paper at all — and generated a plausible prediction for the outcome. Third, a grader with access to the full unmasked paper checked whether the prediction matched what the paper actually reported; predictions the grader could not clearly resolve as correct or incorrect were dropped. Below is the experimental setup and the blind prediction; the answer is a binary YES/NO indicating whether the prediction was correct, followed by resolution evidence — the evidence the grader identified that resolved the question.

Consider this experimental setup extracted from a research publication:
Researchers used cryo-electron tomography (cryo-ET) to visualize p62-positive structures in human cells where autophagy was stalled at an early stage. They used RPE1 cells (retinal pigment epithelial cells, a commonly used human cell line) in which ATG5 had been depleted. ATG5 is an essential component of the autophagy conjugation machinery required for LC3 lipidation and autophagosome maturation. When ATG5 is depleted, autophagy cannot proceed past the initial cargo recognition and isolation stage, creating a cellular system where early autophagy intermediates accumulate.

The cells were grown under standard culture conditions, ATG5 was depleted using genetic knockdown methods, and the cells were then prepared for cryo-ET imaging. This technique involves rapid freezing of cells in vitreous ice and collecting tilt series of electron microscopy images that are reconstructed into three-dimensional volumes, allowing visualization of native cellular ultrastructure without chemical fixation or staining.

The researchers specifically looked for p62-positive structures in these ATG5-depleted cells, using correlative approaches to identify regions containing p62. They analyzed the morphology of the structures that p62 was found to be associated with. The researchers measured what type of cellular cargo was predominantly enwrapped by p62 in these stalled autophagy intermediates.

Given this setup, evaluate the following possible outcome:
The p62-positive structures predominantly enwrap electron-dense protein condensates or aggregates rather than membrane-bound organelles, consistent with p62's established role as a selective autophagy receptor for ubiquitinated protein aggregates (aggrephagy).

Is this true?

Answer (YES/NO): NO